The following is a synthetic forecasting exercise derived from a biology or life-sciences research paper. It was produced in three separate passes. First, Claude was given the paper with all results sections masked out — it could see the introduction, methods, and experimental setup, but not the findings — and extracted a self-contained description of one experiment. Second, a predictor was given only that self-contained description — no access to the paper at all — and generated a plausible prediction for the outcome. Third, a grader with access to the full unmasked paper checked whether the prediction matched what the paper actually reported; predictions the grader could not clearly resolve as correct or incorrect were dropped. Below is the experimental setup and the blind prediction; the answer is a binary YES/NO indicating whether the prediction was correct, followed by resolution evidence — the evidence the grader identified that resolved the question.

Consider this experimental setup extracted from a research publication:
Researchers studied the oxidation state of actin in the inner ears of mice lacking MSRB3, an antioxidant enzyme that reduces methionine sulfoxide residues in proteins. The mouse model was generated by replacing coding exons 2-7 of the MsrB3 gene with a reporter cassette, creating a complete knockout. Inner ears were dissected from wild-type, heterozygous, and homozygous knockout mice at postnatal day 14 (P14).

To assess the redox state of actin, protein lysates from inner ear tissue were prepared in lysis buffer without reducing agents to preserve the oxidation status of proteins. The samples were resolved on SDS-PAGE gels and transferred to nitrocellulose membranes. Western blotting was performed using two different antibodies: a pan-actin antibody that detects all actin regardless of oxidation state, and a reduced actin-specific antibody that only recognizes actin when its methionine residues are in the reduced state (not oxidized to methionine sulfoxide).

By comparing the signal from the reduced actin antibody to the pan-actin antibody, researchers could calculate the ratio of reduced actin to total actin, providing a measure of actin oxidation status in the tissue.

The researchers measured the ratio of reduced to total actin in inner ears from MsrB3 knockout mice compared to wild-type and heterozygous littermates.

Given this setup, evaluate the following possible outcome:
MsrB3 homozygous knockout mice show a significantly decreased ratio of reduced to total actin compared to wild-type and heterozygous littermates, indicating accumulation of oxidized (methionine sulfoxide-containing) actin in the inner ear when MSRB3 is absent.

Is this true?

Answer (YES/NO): YES